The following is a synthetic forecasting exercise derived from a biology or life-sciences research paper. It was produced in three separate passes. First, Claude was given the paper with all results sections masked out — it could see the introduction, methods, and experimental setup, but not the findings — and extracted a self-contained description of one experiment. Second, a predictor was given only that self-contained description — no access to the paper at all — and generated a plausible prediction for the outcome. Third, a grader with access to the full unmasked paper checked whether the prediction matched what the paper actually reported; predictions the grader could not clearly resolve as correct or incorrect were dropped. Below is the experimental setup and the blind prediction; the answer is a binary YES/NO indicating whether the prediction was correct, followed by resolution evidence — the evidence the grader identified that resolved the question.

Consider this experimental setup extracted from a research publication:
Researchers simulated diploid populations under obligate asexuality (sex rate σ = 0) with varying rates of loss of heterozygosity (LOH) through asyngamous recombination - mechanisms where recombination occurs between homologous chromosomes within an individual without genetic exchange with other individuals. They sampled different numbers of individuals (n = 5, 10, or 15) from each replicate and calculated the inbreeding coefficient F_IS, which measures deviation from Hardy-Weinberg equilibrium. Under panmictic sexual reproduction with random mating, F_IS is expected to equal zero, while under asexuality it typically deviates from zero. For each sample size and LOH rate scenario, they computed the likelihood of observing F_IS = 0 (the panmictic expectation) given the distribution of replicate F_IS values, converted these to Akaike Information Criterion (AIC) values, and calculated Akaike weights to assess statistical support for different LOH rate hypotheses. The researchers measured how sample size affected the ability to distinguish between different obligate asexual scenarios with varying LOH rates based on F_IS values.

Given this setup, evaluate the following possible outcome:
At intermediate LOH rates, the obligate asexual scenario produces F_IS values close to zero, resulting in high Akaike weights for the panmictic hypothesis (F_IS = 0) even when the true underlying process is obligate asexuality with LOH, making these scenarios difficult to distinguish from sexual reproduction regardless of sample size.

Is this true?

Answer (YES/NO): NO